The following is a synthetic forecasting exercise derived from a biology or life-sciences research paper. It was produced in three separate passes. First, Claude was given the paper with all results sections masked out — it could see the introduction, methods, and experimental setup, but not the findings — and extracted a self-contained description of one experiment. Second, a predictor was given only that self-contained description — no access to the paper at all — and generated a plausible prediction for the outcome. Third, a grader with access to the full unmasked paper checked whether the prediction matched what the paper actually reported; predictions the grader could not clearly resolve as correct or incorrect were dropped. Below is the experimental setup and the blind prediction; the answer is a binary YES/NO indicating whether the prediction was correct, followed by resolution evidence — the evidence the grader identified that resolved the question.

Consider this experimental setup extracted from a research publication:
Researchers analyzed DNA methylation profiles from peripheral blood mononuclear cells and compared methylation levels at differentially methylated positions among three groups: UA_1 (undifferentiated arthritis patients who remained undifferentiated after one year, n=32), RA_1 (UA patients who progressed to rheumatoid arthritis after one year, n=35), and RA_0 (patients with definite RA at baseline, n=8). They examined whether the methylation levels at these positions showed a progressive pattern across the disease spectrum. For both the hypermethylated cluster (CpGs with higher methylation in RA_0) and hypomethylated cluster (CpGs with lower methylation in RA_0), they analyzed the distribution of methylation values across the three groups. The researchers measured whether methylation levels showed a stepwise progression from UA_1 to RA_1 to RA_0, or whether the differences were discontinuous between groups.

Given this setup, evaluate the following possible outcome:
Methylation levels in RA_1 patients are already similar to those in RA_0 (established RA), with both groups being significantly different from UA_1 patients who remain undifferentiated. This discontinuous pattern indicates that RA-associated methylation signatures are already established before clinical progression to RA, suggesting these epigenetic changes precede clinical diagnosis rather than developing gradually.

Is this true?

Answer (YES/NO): NO